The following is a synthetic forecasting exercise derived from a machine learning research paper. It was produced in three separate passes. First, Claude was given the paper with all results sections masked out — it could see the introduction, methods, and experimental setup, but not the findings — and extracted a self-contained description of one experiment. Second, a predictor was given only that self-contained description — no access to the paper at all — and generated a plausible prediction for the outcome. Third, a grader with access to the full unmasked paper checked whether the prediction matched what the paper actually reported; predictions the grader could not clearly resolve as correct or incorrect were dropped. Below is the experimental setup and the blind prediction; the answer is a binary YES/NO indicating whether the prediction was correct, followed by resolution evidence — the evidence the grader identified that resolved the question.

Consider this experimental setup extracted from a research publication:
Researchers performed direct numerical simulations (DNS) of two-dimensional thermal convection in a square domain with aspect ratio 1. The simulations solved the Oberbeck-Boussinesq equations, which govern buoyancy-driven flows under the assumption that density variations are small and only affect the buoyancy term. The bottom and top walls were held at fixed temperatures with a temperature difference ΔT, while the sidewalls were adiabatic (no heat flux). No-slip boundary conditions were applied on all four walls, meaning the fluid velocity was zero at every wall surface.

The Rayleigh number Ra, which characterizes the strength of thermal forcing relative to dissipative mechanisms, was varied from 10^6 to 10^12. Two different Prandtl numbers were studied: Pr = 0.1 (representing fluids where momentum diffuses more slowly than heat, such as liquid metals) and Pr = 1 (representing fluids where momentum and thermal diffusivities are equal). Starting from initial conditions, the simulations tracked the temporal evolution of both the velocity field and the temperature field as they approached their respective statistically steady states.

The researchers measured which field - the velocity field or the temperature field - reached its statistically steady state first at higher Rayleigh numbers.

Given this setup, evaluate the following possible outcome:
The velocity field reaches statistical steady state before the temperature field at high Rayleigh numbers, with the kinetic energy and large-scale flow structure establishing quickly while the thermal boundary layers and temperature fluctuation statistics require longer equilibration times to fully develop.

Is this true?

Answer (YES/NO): NO